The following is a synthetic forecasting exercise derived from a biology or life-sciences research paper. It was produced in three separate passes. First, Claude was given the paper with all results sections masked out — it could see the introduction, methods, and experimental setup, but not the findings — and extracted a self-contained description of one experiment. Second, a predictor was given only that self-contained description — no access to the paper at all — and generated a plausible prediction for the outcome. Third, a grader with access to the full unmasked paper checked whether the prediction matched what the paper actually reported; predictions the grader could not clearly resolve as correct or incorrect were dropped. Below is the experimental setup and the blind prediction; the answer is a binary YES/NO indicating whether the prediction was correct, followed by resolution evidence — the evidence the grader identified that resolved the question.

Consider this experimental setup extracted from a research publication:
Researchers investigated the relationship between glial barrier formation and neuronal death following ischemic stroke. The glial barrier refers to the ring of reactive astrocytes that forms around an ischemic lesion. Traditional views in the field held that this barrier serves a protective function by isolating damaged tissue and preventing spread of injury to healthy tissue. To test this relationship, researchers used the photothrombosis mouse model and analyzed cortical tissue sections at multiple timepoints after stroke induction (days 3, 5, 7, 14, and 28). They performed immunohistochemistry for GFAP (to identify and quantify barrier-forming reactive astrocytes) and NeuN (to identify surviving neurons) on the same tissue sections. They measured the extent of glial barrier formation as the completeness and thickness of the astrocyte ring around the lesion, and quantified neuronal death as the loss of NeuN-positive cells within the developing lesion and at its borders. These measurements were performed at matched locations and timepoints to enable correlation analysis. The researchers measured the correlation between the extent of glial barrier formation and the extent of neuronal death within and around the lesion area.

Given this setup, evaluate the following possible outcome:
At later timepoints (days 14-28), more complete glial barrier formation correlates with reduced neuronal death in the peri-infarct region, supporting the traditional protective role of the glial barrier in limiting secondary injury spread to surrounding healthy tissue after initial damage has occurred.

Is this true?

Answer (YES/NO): NO